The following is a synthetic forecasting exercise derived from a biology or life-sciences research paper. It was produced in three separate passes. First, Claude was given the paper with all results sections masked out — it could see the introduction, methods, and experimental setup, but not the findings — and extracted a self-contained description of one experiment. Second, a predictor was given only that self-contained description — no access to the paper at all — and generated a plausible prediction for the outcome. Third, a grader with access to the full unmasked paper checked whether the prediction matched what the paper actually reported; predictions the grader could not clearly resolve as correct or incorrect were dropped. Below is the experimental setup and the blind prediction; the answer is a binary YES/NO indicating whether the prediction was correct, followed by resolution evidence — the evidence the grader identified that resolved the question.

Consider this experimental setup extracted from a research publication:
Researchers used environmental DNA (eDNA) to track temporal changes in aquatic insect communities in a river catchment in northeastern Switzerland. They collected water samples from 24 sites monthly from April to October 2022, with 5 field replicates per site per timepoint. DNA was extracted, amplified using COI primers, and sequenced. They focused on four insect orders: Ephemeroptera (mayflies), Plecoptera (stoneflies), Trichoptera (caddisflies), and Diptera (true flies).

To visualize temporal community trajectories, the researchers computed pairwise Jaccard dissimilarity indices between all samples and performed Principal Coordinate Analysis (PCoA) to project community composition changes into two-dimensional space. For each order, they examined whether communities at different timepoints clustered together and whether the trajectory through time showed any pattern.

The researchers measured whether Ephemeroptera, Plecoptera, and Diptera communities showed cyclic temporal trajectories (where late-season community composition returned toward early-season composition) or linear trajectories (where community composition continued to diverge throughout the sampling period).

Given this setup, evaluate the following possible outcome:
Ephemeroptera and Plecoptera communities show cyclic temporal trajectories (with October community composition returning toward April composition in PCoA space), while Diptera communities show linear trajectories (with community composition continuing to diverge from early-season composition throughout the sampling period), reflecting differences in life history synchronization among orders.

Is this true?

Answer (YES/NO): NO